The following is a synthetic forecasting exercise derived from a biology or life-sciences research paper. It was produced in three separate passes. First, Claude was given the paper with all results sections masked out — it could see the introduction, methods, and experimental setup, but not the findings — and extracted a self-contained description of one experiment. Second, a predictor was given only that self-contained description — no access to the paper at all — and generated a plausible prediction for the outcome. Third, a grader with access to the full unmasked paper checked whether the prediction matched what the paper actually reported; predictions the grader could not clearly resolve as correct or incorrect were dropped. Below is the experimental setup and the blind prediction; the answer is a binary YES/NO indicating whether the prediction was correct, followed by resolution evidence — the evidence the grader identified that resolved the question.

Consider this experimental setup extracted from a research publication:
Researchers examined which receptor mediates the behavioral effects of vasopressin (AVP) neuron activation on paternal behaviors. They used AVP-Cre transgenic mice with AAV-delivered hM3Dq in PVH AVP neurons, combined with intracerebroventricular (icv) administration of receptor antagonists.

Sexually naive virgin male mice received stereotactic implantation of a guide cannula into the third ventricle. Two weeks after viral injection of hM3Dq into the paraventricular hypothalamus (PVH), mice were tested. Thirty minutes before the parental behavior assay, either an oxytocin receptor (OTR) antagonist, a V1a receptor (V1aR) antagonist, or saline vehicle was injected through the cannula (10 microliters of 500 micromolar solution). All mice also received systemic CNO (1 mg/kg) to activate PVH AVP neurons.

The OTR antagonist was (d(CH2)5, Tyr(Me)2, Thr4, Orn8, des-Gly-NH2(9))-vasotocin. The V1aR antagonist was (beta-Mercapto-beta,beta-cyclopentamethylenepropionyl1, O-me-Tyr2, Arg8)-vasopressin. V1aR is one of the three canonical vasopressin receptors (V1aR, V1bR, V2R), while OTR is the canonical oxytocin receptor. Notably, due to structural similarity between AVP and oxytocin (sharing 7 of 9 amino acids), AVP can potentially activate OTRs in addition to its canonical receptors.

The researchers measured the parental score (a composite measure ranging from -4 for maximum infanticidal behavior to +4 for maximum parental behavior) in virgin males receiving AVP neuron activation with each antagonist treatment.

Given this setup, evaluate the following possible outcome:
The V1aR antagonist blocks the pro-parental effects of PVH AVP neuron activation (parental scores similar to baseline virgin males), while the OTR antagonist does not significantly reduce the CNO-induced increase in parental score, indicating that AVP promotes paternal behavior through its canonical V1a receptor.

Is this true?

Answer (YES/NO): NO